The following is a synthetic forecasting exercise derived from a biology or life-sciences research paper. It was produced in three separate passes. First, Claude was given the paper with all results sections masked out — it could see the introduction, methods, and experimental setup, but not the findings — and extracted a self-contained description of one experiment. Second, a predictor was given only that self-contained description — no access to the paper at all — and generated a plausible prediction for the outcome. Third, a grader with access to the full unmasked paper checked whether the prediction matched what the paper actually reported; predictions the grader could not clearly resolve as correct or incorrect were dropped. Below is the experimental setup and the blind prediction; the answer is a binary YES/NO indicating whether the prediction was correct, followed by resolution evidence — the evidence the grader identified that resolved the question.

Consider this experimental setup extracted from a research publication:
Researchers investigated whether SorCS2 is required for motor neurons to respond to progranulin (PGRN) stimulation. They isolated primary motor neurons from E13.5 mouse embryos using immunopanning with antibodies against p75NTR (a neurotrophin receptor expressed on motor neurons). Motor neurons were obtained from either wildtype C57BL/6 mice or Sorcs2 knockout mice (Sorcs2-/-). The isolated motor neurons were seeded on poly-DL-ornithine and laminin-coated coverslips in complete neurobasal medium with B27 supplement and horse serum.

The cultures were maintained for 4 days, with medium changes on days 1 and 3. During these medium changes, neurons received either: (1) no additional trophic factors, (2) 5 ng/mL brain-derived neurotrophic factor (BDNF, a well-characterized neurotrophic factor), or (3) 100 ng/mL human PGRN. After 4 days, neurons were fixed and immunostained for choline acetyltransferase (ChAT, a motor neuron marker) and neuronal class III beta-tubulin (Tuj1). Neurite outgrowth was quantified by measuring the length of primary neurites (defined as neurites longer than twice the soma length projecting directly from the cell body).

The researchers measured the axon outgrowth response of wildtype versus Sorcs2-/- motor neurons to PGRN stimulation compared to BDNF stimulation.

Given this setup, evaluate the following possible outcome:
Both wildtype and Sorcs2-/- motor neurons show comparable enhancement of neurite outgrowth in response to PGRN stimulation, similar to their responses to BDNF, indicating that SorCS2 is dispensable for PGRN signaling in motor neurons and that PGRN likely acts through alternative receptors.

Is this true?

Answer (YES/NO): NO